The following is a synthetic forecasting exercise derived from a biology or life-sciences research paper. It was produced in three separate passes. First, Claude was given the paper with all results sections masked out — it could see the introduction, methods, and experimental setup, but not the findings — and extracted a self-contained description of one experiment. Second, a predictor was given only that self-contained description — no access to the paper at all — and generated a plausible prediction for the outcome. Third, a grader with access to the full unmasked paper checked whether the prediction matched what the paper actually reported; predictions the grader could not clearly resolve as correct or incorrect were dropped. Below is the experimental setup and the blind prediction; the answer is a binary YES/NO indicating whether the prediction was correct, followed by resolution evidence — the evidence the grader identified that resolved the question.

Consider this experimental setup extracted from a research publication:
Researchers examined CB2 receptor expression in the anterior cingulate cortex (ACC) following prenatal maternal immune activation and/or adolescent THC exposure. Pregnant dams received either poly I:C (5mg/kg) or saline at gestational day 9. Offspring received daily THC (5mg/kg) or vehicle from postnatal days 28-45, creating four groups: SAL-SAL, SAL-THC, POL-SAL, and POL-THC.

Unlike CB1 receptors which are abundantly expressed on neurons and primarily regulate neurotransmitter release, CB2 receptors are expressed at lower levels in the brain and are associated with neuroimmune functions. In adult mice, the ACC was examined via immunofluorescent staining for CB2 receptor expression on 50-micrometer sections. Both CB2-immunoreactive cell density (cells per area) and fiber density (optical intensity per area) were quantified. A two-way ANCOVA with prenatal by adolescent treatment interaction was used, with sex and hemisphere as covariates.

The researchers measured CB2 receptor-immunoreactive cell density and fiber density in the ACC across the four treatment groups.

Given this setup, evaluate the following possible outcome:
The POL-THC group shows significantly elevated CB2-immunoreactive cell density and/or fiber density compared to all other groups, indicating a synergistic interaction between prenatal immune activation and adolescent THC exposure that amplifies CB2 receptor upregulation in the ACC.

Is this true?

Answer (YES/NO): NO